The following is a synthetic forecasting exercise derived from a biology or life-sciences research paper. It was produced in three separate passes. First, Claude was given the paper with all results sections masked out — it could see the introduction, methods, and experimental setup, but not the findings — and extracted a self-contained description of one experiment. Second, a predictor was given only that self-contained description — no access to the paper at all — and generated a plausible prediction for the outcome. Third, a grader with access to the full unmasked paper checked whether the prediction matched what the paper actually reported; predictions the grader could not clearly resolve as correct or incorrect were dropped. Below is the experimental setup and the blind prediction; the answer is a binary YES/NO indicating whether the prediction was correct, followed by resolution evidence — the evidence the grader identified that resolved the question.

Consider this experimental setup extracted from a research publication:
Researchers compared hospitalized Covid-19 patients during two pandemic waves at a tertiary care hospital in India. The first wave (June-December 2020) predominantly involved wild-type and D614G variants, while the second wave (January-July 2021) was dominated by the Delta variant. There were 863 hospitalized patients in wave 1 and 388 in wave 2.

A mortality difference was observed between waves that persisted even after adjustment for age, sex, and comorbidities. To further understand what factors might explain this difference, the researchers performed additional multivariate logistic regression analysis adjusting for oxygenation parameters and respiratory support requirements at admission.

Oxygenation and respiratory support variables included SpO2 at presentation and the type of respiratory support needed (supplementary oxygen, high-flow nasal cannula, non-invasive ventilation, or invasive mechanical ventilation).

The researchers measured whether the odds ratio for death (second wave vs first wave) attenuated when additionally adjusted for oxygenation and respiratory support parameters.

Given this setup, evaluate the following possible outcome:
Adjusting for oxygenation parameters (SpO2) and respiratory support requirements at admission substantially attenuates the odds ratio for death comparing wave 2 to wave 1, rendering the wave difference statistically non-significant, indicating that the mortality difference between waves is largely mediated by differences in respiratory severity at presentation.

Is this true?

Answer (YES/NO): YES